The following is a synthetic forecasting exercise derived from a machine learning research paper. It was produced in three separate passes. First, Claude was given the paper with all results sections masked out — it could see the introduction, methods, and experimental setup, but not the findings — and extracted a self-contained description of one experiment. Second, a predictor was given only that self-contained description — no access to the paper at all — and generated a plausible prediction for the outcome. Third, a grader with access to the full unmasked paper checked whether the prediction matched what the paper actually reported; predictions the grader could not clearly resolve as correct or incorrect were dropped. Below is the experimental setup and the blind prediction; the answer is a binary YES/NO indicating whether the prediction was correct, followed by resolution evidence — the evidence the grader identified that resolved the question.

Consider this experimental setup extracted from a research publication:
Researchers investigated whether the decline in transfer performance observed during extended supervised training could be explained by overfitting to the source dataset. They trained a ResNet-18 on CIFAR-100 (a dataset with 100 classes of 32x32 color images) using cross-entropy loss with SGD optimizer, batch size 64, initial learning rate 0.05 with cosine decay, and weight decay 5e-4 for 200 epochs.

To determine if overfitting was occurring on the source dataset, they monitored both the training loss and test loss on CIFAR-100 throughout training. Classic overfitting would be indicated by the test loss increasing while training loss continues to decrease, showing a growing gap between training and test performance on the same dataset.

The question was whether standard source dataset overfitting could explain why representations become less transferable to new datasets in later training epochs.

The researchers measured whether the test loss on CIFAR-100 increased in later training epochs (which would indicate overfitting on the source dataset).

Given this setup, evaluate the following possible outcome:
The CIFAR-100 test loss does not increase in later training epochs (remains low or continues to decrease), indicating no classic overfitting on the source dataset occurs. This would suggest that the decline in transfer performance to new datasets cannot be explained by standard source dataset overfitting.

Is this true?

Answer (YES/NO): YES